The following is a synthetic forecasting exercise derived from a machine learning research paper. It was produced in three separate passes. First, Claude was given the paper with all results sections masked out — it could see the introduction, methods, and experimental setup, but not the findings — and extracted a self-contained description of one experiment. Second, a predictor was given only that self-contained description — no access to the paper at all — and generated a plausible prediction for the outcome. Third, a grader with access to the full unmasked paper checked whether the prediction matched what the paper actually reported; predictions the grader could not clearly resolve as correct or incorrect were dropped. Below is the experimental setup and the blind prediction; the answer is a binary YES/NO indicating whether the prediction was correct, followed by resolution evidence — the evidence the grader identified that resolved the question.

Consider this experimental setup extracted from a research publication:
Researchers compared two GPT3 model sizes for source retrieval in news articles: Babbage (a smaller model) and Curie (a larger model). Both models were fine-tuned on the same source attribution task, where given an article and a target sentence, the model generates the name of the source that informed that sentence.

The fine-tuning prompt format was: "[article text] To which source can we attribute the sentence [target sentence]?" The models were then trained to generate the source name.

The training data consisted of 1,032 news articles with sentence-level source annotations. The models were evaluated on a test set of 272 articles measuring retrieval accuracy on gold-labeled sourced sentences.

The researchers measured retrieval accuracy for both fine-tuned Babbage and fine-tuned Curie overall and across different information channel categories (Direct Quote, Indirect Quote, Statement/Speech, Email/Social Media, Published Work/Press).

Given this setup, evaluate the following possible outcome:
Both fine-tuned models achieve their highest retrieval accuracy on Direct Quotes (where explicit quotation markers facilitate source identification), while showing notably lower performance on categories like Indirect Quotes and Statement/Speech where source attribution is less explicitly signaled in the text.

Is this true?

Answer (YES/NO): NO